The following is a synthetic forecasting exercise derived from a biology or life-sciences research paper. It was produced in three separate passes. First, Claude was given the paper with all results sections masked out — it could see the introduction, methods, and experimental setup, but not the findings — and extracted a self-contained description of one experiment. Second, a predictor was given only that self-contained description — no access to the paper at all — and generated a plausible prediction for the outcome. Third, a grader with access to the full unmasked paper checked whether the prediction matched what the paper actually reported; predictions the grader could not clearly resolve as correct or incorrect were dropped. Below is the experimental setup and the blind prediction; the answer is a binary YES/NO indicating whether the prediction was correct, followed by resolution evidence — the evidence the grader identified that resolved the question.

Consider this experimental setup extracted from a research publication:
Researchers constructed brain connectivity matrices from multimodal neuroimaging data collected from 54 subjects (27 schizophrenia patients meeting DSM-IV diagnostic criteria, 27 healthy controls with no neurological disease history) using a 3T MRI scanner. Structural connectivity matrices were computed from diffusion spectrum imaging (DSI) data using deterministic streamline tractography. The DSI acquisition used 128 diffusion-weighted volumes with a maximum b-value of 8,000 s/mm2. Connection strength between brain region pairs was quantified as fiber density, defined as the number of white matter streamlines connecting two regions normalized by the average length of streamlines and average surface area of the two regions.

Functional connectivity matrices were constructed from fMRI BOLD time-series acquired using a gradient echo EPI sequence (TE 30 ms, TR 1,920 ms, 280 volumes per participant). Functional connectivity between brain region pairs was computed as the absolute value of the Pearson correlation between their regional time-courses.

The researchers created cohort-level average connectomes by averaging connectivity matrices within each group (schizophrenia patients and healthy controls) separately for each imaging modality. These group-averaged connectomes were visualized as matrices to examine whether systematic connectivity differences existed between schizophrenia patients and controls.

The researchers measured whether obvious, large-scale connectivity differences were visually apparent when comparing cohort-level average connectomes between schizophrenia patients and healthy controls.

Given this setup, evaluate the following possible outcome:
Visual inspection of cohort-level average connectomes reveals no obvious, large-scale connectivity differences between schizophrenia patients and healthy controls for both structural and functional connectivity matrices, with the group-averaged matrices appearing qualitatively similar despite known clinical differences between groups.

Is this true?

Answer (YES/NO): YES